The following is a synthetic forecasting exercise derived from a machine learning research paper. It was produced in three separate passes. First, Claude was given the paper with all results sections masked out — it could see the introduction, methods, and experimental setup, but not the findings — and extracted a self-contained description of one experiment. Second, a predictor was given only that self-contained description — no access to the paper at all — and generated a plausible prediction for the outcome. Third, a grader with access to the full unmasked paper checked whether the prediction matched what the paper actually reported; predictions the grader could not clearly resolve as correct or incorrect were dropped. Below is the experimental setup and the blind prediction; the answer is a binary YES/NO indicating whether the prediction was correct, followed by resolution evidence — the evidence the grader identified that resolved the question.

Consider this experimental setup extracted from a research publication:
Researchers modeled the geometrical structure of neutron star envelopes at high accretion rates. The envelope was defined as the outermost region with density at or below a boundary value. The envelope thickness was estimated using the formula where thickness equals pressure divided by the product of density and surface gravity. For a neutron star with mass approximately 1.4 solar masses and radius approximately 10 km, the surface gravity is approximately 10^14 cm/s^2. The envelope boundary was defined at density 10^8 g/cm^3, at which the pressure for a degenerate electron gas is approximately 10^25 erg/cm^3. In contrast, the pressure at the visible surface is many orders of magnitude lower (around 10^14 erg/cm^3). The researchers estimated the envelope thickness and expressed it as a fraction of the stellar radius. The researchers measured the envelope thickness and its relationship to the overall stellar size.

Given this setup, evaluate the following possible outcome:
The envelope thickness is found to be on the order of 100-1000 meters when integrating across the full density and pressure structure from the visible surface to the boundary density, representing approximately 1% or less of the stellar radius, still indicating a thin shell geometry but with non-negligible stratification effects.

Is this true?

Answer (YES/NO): NO